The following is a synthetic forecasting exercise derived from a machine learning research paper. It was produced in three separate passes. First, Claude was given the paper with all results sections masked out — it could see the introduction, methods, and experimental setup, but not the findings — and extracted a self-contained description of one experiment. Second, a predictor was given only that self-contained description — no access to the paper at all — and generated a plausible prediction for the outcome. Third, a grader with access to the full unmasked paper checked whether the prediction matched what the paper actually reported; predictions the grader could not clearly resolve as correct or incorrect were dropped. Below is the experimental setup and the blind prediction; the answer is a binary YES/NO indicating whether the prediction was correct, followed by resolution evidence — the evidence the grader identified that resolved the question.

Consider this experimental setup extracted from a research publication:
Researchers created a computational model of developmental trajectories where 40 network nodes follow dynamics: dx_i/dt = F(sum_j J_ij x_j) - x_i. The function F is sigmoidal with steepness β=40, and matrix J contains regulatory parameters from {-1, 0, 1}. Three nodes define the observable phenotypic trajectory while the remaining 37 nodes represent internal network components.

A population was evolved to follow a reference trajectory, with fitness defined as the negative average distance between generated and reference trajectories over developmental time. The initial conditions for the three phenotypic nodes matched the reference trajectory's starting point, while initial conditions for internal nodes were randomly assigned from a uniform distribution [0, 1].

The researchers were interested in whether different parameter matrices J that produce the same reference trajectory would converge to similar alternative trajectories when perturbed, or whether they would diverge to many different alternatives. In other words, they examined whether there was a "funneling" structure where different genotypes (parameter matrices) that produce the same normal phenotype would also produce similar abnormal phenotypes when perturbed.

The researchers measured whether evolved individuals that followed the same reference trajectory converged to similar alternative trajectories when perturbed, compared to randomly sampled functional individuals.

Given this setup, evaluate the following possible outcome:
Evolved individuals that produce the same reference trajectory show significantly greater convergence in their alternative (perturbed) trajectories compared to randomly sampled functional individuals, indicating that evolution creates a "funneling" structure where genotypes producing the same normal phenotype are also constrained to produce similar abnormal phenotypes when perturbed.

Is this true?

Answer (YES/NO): YES